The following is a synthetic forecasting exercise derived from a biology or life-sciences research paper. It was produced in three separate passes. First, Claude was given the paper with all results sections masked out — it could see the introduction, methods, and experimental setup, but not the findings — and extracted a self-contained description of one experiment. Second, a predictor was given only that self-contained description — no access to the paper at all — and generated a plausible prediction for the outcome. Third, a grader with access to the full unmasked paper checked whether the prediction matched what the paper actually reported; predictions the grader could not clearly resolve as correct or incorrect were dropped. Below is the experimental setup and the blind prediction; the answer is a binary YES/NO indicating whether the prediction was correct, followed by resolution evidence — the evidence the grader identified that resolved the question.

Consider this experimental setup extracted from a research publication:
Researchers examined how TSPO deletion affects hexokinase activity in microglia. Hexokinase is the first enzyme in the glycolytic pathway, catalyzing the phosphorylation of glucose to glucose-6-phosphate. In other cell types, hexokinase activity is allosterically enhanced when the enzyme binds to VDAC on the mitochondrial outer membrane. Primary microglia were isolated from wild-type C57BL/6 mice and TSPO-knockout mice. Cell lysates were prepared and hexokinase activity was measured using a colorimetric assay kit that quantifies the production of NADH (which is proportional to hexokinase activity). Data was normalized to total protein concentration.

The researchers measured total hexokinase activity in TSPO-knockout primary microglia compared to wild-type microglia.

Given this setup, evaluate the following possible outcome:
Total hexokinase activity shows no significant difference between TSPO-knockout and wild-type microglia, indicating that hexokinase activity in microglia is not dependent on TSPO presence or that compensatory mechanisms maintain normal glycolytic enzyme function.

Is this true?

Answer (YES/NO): NO